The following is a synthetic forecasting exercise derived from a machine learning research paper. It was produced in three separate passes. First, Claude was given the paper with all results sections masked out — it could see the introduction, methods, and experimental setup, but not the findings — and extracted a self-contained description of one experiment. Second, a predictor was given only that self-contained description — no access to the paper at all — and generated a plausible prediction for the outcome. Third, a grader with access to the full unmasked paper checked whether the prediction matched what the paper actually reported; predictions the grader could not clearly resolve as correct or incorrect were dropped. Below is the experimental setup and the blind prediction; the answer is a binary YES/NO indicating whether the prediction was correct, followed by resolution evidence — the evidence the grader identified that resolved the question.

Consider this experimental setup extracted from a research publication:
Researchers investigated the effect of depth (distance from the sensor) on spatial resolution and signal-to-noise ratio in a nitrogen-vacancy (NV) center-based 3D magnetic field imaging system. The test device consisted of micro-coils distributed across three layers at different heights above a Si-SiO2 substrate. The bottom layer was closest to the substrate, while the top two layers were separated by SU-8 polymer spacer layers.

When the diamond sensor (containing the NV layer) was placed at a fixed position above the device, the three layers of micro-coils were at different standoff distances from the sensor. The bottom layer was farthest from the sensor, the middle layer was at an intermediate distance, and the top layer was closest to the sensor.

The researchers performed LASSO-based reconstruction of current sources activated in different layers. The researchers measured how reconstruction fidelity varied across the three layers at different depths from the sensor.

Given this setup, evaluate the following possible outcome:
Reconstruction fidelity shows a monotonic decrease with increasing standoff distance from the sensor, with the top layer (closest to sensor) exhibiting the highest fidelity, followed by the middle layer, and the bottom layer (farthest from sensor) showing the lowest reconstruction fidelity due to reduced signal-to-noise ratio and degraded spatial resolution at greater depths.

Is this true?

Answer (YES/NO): YES